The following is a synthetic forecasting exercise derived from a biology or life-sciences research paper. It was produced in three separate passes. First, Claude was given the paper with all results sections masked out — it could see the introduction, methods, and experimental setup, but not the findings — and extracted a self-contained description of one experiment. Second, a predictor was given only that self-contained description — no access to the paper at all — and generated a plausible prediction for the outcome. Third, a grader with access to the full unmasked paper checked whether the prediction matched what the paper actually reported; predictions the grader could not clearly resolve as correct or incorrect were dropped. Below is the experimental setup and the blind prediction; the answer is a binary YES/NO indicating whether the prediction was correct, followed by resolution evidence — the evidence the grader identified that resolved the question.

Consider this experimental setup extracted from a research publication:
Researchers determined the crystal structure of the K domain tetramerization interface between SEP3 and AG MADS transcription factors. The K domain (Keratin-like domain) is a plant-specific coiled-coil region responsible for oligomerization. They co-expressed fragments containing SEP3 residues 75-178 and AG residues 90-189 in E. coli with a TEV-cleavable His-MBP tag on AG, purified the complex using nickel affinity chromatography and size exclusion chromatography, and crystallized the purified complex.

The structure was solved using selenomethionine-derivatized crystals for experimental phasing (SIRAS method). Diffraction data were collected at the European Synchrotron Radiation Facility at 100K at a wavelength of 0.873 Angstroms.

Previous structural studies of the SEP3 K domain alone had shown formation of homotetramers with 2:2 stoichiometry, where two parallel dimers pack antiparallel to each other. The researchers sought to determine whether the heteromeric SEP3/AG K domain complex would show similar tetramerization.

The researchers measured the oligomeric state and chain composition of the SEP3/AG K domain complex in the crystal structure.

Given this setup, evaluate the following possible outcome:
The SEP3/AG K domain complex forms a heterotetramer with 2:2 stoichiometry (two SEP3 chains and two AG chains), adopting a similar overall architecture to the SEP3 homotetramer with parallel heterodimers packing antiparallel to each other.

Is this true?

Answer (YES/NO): YES